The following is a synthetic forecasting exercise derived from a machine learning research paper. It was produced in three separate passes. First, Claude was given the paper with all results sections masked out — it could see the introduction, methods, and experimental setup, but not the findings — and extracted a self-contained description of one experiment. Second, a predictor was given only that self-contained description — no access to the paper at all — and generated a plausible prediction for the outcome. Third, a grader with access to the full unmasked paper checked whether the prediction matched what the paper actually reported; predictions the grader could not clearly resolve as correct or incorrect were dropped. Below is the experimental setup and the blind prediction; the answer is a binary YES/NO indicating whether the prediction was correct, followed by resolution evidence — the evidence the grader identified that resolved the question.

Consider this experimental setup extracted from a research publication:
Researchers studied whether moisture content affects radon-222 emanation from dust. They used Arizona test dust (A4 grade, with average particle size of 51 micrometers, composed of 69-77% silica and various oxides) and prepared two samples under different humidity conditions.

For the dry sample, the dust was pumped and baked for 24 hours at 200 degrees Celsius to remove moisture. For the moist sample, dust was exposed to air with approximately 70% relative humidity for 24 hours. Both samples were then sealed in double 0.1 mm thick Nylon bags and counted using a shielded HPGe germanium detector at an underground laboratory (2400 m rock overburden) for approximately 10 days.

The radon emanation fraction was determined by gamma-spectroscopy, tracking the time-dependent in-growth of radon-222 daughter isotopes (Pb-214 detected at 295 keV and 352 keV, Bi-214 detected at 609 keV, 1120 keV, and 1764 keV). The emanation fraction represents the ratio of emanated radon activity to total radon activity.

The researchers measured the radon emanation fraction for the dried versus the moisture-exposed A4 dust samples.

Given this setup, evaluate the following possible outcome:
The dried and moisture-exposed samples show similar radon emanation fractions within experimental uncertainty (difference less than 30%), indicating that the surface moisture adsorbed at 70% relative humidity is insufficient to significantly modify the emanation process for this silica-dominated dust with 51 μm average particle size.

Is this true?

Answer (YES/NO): YES